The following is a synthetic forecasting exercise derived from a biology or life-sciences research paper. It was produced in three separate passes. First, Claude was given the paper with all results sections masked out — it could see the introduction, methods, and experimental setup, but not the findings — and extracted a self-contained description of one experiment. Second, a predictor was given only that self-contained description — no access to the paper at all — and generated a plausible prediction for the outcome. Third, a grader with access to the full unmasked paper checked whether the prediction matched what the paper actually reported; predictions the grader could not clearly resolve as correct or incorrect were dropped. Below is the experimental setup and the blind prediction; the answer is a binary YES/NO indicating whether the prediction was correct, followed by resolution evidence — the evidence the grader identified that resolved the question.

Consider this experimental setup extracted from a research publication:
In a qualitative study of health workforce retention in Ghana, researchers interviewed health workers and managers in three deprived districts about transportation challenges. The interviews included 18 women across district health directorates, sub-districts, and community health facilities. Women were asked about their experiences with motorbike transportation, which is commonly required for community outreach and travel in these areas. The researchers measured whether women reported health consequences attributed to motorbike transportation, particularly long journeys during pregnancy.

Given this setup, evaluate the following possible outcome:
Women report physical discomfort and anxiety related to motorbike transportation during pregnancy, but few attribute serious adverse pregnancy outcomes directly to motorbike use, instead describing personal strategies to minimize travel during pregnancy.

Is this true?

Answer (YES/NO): NO